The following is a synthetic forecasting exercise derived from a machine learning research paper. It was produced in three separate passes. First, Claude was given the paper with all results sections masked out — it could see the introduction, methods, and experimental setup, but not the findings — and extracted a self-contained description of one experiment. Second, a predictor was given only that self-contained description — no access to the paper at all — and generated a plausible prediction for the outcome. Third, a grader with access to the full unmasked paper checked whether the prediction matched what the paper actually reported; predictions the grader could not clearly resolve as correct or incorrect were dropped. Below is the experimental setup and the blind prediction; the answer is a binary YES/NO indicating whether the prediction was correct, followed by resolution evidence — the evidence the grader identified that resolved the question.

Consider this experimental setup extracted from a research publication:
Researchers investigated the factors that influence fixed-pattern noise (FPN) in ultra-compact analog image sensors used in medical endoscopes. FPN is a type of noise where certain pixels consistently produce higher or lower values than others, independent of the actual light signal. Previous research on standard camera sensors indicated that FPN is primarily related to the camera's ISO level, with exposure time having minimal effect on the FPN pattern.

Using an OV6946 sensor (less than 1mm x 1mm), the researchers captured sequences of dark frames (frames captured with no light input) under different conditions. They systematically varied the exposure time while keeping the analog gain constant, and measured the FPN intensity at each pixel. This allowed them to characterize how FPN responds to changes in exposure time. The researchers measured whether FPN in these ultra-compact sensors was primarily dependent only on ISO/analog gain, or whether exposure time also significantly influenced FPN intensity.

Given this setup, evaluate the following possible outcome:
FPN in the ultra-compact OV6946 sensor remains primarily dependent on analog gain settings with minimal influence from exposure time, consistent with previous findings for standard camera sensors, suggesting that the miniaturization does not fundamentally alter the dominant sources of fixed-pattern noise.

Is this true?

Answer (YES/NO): NO